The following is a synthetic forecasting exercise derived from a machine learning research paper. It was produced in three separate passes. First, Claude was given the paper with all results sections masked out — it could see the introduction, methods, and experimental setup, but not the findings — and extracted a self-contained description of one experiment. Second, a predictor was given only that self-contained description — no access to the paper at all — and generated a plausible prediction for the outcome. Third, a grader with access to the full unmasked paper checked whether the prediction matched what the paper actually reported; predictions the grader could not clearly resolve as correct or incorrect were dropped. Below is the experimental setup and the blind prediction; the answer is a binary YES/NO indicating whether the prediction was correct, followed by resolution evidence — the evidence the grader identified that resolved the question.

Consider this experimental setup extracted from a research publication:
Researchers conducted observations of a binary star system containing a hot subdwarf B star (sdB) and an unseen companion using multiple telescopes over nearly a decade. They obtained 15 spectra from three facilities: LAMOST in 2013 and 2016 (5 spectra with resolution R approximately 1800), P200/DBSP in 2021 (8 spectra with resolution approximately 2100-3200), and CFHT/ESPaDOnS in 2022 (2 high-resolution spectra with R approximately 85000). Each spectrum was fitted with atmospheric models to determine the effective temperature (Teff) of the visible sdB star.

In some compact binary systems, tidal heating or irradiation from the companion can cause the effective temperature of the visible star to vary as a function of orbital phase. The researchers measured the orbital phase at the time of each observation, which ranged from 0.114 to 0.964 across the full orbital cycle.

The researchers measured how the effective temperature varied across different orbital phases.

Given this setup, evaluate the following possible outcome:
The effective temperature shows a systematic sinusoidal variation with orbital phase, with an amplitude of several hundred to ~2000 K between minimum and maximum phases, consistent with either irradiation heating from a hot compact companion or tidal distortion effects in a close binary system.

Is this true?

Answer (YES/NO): NO